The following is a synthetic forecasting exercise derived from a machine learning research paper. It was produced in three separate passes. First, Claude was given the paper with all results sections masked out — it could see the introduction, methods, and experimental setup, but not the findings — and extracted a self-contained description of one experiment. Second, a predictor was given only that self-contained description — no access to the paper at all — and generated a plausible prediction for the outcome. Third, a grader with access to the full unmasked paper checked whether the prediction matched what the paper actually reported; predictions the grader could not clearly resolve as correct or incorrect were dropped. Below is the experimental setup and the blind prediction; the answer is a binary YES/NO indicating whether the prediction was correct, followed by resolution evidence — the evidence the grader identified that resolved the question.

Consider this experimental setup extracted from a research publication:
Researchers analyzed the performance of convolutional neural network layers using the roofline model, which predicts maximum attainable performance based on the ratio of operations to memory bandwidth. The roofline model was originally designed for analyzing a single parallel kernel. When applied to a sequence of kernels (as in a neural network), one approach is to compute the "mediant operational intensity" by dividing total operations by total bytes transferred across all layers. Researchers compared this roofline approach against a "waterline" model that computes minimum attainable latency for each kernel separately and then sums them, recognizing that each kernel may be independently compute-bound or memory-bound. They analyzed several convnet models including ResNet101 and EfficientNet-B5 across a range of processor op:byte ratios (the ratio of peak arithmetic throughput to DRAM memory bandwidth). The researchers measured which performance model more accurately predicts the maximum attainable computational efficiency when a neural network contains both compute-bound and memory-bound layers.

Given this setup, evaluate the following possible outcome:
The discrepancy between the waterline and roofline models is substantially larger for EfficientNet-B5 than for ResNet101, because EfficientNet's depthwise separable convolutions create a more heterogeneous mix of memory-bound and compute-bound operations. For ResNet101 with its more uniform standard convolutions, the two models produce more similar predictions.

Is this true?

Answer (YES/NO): NO